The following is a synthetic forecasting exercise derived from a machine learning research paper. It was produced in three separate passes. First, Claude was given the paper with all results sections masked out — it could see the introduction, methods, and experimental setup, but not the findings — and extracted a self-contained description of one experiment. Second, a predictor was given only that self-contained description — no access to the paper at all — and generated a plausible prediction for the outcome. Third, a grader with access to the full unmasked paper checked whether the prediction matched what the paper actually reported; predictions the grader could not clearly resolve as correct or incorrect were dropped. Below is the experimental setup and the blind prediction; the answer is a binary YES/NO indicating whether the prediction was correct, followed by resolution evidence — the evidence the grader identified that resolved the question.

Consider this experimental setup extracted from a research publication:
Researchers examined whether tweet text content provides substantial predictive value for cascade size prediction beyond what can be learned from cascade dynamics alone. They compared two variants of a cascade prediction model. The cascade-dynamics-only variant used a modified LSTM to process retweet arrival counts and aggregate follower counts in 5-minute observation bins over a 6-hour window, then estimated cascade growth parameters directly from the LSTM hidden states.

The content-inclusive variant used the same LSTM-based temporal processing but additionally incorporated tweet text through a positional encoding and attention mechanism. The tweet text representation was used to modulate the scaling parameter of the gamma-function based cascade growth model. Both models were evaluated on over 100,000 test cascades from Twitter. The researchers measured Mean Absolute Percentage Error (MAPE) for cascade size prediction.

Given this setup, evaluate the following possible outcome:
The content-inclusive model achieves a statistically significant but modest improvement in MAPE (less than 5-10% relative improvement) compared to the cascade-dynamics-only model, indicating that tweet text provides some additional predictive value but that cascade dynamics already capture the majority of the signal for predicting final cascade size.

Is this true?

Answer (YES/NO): NO